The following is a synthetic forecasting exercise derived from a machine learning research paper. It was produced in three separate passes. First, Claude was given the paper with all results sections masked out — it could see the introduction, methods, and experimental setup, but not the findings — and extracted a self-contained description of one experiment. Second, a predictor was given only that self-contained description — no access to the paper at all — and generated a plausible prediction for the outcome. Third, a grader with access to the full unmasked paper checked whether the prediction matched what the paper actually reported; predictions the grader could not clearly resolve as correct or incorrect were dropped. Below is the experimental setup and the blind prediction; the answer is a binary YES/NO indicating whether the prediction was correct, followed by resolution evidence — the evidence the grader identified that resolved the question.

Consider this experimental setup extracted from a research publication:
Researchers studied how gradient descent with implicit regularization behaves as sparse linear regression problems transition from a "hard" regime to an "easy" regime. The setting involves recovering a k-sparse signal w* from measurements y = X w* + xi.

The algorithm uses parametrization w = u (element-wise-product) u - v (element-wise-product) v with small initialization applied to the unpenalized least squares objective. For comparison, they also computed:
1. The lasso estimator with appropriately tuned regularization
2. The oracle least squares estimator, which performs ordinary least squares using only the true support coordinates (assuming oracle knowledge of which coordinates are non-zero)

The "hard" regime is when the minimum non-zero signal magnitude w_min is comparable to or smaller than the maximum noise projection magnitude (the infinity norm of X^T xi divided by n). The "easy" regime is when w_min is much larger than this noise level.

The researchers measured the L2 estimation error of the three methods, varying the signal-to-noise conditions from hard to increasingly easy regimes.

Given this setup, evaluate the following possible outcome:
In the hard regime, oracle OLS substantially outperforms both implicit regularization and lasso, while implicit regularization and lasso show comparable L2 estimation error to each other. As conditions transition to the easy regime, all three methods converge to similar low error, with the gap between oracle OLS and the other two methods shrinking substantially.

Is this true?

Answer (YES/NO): NO